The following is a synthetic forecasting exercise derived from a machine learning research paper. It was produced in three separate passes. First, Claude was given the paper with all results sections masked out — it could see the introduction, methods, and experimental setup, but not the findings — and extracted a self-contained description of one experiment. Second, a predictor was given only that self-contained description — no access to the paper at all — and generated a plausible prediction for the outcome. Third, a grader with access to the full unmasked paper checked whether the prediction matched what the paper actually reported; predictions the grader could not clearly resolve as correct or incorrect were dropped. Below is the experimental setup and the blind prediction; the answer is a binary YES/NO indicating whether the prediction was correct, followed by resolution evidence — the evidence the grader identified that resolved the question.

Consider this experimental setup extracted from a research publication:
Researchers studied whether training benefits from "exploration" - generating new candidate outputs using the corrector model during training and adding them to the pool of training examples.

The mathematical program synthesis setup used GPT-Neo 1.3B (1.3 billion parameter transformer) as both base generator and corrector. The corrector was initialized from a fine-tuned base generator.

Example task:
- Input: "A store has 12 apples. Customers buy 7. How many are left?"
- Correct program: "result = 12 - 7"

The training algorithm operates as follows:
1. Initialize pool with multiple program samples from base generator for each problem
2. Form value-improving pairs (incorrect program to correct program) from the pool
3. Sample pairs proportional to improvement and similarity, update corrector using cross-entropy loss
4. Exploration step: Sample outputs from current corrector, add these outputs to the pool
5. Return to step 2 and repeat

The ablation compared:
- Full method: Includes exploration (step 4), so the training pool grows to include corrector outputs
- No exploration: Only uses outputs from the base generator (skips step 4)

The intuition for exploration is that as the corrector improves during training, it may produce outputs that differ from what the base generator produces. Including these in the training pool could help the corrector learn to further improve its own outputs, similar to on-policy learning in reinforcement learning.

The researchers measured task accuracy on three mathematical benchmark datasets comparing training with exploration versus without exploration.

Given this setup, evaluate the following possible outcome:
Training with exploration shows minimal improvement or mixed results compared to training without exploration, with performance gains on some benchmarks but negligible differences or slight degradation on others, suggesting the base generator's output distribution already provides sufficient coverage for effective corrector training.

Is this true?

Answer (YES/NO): NO